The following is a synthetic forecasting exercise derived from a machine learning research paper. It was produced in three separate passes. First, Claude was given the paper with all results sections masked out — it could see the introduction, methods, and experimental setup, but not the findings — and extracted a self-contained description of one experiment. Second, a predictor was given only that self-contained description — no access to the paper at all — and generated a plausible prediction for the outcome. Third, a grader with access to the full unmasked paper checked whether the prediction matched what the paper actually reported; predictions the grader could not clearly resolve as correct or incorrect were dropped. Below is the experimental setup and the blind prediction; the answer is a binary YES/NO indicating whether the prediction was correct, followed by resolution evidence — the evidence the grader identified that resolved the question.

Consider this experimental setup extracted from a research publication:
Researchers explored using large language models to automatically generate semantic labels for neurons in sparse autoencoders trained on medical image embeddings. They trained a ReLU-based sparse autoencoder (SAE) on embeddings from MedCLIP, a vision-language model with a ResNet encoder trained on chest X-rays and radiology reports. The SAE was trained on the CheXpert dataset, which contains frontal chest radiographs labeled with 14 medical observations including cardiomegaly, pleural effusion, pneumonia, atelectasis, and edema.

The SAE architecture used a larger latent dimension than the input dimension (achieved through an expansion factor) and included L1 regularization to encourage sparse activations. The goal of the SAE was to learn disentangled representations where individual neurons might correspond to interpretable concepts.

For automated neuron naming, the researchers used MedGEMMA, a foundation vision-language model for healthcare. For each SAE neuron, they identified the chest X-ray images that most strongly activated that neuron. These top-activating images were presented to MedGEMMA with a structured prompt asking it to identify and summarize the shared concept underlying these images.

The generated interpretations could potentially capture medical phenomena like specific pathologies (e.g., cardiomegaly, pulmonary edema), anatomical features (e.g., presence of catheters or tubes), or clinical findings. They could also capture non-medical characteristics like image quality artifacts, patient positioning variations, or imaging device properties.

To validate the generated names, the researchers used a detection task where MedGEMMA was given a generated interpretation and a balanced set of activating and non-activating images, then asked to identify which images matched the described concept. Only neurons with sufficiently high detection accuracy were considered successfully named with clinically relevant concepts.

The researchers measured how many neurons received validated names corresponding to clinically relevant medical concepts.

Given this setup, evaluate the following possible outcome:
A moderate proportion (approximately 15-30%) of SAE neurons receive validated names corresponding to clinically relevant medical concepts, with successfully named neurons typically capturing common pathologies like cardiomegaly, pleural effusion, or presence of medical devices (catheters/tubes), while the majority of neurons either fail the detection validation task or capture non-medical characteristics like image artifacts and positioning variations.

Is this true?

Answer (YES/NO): NO